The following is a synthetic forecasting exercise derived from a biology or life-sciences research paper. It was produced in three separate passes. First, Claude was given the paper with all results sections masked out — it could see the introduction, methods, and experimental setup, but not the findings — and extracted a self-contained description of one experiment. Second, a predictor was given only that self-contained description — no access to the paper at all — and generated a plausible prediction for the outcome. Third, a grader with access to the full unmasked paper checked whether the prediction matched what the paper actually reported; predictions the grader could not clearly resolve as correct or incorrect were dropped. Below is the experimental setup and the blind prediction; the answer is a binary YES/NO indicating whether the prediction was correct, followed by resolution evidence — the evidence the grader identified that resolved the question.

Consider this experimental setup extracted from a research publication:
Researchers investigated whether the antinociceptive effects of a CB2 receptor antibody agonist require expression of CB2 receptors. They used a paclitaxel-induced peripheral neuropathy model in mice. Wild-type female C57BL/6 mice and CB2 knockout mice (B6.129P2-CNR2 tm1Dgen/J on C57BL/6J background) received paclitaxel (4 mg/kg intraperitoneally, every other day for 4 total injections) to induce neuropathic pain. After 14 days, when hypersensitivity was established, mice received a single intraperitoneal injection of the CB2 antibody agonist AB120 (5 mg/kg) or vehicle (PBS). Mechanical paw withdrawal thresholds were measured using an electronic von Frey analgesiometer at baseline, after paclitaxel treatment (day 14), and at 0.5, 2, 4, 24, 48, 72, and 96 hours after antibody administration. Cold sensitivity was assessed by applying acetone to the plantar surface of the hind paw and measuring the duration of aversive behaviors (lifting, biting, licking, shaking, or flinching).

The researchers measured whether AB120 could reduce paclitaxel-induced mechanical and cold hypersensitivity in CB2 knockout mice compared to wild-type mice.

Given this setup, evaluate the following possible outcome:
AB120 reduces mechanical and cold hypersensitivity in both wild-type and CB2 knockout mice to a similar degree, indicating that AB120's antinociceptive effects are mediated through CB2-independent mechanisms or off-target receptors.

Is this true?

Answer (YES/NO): NO